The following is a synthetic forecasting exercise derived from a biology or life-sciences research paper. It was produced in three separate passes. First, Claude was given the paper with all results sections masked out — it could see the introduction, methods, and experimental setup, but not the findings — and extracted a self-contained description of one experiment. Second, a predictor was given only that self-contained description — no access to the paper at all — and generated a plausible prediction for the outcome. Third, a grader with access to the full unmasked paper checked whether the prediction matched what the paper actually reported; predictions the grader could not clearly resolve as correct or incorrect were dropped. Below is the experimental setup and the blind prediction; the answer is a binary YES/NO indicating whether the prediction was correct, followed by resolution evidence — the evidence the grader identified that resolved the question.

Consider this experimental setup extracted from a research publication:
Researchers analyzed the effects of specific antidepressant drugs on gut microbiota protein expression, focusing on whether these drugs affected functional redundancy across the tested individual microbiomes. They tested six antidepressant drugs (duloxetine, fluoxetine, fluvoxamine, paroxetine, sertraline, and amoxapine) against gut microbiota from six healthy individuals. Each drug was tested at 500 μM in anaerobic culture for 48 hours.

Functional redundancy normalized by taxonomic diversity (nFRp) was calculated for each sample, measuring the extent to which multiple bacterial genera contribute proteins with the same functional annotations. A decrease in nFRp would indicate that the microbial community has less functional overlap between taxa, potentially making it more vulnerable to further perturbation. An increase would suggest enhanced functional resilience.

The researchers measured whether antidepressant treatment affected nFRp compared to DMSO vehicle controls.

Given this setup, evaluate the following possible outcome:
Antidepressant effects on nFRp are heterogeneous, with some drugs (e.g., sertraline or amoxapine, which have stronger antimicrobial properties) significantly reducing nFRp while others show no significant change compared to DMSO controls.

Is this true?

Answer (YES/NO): NO